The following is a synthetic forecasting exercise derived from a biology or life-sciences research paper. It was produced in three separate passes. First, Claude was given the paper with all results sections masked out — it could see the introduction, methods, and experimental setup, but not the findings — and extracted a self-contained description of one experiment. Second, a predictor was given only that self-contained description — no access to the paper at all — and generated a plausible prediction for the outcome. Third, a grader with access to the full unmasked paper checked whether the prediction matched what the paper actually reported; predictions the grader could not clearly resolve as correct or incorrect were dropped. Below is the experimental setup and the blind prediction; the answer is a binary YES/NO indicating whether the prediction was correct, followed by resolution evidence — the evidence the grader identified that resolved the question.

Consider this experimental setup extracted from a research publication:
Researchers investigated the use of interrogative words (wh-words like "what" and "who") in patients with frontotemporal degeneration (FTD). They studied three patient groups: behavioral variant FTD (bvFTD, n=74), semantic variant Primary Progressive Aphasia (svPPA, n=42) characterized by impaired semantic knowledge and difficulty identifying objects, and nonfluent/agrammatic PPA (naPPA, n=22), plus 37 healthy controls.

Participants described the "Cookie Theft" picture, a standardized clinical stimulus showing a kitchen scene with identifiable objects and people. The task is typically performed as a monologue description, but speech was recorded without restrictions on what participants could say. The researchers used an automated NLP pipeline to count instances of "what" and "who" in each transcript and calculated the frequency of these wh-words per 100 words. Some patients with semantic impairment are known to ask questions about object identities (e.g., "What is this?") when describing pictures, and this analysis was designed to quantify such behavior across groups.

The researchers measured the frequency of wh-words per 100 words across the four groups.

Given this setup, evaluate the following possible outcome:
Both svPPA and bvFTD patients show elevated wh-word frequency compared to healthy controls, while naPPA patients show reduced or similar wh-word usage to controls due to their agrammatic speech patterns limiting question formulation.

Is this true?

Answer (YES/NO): NO